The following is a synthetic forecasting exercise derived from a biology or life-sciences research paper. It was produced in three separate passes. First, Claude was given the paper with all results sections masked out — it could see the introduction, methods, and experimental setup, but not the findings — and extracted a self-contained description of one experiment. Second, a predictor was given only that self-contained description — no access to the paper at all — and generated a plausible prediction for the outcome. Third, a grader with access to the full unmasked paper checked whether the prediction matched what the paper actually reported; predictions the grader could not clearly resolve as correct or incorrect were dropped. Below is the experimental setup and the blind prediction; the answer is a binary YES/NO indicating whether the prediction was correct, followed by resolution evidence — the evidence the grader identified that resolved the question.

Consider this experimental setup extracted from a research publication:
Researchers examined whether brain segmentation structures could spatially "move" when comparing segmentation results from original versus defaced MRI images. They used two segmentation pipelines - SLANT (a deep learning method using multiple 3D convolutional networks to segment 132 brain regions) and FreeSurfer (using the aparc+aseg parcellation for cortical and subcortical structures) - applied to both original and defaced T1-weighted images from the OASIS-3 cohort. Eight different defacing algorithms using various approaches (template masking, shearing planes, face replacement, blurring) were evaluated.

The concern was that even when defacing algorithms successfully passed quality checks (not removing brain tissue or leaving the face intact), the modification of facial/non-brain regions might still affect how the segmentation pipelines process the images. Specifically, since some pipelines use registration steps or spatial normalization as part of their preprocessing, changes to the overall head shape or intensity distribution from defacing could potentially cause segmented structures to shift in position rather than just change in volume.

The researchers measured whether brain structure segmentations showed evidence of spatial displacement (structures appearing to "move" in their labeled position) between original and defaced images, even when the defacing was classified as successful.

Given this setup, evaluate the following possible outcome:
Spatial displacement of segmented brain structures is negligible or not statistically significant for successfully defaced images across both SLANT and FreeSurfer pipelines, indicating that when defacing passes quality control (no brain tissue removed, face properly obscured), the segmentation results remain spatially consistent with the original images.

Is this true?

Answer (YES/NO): NO